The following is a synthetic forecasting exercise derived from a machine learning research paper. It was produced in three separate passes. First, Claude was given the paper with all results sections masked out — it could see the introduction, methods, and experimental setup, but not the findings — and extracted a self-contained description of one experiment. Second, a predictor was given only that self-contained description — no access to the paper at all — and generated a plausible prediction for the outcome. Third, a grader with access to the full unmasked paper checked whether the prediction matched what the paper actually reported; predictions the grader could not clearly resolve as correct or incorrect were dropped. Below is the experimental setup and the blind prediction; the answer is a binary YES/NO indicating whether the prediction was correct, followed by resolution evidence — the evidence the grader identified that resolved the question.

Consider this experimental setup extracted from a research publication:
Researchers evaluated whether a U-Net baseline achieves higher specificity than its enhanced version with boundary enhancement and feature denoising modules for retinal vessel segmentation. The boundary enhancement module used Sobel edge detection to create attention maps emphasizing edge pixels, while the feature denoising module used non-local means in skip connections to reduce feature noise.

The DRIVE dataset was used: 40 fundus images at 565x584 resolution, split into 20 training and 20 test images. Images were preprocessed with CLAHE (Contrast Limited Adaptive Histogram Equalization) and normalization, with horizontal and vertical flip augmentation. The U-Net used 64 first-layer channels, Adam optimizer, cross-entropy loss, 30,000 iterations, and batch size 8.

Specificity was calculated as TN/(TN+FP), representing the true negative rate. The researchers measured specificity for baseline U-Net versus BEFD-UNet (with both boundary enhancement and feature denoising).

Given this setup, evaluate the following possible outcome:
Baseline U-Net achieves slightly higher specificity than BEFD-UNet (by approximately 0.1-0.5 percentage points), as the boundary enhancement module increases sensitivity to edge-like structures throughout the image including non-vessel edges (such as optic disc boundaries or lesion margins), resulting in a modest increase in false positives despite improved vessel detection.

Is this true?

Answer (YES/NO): YES